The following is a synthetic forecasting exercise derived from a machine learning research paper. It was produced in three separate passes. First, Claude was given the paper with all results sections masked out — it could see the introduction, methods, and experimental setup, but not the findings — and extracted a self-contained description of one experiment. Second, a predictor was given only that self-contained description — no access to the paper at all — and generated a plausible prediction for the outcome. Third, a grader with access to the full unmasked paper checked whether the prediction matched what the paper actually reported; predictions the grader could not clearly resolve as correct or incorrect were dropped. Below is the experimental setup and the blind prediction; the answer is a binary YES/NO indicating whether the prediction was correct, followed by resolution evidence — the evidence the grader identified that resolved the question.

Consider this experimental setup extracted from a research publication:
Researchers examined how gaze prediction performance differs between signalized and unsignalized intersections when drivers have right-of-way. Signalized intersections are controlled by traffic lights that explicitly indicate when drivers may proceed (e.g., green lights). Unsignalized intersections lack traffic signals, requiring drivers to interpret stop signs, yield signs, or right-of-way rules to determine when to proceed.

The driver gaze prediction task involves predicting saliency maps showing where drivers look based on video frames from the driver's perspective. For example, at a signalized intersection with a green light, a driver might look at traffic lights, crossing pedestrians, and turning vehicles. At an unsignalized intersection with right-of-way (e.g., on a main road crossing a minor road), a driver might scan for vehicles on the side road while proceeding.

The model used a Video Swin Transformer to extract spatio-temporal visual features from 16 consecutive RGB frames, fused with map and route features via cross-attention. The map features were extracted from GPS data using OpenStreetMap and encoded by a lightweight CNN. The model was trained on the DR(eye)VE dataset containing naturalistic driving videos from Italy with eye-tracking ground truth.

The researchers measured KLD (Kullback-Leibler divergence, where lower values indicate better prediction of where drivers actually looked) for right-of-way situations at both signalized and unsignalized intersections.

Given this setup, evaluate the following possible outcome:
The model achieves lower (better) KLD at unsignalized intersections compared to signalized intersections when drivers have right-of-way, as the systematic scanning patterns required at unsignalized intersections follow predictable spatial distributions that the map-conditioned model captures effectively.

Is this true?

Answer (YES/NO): YES